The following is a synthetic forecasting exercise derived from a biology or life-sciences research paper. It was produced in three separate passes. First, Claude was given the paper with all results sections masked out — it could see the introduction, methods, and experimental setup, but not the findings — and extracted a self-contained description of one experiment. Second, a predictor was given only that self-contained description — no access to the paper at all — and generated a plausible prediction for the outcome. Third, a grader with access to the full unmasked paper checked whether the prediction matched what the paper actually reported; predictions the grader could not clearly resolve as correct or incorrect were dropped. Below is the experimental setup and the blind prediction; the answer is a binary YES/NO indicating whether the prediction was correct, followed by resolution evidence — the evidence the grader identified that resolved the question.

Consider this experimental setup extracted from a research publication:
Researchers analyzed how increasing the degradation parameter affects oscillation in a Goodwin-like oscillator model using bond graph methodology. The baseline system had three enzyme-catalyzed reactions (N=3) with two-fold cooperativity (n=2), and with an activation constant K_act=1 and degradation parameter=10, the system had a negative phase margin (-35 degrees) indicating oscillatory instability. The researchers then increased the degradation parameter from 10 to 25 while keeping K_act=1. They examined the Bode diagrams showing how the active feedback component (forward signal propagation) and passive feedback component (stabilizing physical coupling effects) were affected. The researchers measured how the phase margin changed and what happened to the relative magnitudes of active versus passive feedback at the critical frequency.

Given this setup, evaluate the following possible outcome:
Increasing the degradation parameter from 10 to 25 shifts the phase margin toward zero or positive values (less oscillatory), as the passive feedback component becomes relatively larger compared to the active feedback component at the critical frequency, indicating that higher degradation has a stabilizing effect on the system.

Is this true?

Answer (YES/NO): YES